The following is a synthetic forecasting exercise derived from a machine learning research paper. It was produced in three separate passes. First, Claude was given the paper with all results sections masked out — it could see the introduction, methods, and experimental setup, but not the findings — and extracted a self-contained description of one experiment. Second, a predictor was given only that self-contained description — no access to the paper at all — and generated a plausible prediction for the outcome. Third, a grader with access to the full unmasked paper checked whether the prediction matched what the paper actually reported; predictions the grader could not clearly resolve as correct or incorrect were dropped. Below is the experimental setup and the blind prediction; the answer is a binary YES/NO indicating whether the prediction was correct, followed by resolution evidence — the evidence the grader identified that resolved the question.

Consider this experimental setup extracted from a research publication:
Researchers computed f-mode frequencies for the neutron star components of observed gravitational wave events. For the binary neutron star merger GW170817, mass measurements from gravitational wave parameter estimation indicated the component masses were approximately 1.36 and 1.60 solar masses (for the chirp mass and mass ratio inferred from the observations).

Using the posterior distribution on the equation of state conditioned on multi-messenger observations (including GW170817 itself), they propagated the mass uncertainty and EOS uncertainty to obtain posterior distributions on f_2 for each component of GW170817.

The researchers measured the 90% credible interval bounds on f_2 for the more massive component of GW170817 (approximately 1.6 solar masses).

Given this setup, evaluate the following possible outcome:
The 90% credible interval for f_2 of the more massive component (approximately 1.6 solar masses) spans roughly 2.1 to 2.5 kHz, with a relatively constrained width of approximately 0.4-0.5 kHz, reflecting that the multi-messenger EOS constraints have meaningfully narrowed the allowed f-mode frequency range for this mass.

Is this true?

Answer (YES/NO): NO